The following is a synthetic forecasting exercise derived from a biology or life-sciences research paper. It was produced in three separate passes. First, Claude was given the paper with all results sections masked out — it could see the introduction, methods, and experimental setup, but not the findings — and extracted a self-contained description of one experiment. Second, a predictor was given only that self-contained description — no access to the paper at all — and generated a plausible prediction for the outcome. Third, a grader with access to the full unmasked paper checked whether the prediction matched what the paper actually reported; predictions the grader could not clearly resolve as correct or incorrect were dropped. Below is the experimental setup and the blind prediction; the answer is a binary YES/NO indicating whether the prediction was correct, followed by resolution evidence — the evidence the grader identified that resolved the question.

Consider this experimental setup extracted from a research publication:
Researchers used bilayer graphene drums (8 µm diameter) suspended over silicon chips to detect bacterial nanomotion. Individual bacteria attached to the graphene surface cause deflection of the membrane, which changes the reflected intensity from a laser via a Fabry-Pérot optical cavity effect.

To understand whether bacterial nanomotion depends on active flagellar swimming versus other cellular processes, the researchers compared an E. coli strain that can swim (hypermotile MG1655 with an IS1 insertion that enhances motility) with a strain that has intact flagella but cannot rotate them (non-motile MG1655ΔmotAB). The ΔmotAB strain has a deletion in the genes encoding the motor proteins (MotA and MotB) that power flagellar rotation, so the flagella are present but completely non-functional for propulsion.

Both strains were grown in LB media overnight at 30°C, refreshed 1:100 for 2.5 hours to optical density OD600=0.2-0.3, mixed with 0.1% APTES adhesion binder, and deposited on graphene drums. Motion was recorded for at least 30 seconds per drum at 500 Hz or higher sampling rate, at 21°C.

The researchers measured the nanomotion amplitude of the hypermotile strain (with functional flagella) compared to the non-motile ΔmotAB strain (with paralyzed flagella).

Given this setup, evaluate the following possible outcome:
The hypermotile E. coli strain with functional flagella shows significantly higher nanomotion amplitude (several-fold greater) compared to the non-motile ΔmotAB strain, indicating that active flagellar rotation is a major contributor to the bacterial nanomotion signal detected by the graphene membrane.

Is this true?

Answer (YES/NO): YES